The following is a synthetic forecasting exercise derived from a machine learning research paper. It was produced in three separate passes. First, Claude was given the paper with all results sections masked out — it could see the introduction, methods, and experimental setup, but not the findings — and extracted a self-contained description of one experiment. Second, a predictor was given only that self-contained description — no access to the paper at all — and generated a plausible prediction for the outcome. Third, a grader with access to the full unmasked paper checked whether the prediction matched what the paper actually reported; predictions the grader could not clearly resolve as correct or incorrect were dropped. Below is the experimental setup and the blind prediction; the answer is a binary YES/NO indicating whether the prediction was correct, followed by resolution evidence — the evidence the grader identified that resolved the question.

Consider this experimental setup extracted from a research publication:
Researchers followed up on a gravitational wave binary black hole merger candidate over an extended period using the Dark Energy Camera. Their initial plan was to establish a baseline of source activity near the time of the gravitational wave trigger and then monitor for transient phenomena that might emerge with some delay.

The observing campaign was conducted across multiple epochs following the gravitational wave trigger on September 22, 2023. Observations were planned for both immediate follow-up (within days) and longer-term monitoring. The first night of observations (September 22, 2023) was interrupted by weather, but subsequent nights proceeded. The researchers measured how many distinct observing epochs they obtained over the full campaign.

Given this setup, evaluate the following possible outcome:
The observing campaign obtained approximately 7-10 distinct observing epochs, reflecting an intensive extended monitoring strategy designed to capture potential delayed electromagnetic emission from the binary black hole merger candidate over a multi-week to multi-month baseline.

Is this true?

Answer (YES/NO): YES